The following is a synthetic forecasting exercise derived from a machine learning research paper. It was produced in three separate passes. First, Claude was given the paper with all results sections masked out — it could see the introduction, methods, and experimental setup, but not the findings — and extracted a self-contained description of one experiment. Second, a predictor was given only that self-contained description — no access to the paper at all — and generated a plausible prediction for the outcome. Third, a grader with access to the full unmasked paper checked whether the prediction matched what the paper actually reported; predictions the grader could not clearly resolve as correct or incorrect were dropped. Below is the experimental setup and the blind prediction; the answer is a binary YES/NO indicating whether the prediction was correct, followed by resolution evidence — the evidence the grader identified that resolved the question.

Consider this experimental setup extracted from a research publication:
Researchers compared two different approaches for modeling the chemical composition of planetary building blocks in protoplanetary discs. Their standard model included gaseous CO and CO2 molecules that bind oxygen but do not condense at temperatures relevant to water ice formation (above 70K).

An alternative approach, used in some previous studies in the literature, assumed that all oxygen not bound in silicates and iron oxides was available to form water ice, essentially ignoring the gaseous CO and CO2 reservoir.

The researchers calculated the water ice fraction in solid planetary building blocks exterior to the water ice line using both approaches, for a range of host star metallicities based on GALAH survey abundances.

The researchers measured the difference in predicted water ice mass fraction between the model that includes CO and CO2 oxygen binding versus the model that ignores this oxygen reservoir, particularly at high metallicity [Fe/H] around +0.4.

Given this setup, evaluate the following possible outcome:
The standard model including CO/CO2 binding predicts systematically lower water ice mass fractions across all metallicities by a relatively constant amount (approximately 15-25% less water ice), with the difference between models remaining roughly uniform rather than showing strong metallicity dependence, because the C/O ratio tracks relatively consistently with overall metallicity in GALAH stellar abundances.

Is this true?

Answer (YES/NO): NO